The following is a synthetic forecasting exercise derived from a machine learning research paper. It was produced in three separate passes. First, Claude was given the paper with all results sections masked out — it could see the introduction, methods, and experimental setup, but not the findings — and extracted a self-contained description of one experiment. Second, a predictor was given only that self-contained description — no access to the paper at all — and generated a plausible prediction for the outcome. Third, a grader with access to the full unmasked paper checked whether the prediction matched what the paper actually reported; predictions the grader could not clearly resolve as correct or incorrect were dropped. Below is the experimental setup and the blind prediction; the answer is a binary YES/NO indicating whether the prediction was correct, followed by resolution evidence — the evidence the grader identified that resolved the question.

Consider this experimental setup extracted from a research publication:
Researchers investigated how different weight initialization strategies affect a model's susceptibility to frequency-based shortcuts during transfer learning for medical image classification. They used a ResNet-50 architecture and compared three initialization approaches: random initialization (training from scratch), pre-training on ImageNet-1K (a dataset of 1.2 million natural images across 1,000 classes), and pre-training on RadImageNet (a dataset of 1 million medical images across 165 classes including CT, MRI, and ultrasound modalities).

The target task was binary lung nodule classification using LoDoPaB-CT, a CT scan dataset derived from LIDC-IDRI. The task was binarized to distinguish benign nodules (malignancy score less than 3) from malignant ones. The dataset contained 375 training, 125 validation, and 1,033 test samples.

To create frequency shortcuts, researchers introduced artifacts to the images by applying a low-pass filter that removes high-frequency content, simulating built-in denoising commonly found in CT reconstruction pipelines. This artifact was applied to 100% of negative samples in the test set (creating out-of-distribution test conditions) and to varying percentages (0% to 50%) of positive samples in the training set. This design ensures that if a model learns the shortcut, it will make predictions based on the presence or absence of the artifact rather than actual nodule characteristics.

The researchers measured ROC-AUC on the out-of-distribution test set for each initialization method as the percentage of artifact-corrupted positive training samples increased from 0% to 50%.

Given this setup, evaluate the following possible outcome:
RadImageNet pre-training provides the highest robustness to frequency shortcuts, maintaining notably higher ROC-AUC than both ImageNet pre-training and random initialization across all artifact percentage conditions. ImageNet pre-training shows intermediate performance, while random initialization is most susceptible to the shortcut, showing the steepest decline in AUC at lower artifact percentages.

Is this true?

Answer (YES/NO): NO